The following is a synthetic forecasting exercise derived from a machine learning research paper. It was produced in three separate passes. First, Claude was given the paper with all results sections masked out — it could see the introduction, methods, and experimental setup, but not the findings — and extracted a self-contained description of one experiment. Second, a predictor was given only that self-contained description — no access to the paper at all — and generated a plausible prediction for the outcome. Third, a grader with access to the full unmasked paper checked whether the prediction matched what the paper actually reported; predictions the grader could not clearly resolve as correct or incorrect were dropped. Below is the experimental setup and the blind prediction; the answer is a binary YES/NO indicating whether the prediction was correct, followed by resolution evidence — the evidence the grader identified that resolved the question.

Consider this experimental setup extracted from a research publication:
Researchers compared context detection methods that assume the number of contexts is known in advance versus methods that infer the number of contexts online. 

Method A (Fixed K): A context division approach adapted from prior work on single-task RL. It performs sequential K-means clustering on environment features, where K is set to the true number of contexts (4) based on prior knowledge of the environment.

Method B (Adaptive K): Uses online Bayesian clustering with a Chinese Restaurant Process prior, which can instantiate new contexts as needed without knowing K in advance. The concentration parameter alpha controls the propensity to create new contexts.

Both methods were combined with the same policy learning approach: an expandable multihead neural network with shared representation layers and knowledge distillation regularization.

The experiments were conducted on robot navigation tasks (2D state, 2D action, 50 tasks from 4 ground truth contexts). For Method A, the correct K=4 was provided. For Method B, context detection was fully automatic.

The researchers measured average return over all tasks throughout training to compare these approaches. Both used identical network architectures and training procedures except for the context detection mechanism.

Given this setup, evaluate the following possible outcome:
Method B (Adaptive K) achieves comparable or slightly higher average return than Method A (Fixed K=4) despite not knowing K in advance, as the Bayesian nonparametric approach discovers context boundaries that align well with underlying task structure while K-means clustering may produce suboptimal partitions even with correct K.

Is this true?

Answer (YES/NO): YES